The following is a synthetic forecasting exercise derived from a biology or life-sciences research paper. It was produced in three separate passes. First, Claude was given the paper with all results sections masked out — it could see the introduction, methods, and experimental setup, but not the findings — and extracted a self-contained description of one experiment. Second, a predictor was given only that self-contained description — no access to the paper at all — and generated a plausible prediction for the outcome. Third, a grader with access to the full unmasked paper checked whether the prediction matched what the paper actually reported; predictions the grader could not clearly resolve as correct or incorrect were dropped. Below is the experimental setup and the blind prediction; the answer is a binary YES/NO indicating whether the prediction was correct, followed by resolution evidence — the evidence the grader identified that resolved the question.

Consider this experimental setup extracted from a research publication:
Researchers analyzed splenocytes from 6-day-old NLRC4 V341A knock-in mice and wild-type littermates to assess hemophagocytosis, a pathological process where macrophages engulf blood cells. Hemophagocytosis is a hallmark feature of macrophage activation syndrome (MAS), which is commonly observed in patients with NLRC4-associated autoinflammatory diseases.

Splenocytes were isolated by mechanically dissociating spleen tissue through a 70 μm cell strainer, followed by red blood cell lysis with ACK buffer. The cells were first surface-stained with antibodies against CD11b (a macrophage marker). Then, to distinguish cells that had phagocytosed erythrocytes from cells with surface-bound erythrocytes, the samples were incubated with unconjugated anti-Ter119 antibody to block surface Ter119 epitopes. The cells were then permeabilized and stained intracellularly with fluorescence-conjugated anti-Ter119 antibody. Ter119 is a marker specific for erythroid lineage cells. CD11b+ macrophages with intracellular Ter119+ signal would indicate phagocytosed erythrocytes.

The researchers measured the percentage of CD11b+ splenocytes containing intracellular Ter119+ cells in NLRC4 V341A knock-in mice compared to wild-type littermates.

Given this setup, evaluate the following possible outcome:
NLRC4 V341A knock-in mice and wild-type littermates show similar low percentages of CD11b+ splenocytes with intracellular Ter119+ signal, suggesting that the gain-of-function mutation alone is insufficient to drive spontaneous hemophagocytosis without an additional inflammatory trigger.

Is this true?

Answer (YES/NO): NO